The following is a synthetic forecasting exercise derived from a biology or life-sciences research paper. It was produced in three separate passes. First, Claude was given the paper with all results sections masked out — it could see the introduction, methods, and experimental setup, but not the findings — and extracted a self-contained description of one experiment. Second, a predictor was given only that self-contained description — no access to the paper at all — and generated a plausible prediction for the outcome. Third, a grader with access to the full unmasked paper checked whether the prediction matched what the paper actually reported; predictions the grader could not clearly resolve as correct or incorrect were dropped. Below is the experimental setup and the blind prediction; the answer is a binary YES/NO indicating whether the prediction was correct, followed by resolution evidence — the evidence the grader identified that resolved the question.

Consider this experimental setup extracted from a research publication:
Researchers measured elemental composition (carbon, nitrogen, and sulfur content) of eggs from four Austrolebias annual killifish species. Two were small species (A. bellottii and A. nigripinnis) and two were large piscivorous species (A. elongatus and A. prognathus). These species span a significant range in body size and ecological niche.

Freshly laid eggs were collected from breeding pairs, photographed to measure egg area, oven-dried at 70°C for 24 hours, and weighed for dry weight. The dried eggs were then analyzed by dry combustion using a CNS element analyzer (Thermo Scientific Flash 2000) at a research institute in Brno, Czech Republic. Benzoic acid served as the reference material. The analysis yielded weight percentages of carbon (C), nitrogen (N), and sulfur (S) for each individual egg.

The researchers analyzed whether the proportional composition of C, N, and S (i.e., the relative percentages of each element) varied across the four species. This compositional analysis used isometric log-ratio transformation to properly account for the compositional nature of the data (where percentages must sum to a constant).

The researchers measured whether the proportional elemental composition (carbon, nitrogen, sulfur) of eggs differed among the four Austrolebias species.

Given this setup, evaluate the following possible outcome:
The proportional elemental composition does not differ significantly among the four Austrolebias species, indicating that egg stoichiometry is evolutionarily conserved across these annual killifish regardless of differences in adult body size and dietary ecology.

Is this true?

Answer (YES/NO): NO